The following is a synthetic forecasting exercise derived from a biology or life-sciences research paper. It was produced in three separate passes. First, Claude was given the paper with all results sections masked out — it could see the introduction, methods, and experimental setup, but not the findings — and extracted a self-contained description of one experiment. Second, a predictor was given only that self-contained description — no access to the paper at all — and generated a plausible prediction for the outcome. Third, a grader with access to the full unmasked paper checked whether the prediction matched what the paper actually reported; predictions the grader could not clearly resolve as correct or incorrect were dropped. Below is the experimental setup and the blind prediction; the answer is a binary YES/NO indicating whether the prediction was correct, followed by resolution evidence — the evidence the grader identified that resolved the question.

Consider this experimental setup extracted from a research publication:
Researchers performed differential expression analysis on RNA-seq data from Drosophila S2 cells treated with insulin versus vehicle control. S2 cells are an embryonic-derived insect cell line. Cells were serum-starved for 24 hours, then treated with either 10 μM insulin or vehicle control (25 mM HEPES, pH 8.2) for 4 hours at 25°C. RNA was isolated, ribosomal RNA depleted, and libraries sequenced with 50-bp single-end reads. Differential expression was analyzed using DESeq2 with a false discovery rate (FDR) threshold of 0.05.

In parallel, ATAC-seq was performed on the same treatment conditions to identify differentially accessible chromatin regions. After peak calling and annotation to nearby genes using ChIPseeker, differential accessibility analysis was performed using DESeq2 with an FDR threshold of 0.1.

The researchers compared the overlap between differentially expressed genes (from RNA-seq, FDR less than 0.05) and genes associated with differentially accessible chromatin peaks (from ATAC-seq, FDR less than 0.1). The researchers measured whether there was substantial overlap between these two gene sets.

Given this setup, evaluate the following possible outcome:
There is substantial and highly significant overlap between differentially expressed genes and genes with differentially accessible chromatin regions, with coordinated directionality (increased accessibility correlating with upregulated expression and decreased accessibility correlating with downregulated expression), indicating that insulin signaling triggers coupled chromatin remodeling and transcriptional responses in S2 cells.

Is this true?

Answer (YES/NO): NO